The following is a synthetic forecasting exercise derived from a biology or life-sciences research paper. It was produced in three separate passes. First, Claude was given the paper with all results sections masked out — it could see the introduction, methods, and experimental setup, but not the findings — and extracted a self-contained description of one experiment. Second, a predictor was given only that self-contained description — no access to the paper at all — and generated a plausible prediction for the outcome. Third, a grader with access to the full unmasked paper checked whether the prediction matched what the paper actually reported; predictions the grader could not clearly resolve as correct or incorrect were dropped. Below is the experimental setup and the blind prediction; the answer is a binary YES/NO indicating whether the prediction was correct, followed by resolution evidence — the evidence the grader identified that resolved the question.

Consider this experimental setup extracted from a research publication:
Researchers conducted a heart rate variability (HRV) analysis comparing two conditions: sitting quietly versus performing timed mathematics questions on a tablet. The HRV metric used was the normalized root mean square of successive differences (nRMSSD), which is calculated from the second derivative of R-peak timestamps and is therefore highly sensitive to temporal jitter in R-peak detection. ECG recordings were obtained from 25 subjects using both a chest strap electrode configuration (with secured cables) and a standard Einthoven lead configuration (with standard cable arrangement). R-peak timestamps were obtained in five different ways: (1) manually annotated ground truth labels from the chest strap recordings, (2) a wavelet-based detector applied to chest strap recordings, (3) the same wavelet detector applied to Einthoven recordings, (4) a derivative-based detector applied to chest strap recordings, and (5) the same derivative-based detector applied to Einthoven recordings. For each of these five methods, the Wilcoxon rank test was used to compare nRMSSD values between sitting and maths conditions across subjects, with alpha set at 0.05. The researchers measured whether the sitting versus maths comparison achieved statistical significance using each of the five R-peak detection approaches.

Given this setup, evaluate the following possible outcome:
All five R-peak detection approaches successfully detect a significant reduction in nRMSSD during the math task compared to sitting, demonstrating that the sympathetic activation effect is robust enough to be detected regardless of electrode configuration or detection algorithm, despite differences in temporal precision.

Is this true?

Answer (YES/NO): NO